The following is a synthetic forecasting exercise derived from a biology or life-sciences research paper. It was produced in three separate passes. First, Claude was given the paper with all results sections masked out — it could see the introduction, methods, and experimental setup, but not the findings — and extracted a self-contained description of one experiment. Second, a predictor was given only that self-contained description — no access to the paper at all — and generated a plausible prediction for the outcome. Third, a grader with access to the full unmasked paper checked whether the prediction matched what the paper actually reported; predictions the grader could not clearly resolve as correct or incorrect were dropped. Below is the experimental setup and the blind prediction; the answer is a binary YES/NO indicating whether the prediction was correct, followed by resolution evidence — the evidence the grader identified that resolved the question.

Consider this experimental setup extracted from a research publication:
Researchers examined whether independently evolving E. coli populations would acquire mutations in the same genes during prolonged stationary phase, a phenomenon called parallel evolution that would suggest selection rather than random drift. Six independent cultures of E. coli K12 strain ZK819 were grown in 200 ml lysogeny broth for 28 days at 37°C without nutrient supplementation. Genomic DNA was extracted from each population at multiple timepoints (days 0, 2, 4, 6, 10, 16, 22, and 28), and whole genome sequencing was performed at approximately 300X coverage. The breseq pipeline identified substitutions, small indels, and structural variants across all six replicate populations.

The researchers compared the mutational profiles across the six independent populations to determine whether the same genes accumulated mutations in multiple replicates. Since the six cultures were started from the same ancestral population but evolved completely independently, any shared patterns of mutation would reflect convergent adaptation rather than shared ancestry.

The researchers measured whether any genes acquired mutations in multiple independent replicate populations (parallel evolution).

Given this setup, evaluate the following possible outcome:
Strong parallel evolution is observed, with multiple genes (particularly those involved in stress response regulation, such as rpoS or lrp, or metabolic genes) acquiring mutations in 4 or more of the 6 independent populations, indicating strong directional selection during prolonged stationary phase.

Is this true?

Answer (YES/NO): YES